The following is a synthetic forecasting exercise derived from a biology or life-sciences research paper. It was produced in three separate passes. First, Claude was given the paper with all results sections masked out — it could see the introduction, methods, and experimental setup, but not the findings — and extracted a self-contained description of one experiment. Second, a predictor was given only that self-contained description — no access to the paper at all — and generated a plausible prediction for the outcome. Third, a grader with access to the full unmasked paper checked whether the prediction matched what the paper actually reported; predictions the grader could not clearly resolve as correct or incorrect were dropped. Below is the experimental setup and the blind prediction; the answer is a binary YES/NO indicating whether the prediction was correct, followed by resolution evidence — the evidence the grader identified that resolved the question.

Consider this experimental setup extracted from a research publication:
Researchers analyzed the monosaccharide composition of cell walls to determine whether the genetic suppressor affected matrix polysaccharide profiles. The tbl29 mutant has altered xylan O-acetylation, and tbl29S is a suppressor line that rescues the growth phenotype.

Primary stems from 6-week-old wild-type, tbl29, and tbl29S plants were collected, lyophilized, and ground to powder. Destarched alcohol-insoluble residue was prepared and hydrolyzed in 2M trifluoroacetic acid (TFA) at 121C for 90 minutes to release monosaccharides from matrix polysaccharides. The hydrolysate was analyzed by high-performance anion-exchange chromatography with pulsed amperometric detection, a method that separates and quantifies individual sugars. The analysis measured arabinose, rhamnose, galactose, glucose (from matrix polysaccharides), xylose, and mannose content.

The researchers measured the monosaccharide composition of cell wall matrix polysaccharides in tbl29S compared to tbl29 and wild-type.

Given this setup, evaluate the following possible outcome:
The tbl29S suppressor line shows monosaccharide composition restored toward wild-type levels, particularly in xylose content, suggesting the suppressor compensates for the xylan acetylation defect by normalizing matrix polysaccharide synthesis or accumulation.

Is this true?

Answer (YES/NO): NO